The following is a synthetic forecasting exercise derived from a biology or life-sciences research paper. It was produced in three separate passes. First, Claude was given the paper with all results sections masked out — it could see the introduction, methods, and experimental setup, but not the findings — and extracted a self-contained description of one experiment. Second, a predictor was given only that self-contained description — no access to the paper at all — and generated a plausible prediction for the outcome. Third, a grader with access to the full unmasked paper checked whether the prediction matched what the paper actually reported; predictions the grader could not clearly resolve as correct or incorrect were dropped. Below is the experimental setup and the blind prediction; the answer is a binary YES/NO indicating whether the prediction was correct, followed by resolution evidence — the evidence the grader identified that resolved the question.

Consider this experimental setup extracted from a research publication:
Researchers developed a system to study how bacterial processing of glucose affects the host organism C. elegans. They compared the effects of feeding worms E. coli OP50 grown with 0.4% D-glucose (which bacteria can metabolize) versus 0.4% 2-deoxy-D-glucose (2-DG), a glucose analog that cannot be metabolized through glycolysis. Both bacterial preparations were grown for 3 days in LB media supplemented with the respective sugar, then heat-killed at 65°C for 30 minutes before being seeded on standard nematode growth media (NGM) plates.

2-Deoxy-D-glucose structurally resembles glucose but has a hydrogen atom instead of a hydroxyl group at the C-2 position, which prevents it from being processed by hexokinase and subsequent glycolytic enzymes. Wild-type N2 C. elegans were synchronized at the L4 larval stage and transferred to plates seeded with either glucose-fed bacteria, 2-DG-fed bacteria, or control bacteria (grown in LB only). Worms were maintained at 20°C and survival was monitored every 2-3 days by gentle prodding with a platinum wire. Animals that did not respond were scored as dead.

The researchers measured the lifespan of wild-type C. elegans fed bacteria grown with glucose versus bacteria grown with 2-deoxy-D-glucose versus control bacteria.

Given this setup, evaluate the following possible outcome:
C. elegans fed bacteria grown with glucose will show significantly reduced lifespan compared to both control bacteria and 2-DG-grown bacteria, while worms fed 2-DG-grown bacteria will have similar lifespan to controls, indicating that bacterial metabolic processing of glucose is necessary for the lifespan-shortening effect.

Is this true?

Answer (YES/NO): YES